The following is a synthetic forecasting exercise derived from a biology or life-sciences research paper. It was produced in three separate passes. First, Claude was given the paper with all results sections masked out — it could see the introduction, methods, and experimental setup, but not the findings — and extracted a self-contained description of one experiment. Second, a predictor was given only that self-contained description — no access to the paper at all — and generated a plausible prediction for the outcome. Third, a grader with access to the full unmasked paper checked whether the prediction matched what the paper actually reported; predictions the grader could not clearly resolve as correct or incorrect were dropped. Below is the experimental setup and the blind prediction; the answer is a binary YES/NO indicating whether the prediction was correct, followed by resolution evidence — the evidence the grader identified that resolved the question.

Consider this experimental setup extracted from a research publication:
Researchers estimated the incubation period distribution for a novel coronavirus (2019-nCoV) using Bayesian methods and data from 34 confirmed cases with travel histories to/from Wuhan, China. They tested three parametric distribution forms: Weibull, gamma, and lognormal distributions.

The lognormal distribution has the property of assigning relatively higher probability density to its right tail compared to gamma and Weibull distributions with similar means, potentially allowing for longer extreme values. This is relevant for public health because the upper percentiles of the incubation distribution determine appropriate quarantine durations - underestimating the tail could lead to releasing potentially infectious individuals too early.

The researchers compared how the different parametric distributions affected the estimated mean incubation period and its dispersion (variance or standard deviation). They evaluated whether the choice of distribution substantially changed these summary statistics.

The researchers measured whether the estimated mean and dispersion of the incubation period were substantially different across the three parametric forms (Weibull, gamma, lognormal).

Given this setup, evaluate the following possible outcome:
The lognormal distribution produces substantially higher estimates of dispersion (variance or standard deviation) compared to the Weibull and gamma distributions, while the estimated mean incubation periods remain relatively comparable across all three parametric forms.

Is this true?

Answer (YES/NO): NO